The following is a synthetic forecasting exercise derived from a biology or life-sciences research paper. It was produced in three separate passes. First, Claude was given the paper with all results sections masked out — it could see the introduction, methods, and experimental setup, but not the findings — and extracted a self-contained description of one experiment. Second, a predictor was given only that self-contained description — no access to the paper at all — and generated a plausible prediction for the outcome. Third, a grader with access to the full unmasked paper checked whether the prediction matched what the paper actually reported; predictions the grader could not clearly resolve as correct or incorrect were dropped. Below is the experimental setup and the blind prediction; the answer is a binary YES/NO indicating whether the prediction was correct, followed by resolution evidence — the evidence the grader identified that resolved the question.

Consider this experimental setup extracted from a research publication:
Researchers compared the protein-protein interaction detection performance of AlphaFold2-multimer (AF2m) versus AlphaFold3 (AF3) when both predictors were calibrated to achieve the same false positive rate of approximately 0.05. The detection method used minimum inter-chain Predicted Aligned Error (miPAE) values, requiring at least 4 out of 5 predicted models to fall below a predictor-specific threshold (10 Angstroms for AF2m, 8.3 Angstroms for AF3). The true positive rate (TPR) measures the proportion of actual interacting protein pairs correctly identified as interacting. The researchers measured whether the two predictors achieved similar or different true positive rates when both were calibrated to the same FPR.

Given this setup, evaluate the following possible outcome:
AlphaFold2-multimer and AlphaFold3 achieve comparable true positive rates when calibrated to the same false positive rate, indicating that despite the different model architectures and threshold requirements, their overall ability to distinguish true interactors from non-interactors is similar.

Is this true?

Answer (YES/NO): YES